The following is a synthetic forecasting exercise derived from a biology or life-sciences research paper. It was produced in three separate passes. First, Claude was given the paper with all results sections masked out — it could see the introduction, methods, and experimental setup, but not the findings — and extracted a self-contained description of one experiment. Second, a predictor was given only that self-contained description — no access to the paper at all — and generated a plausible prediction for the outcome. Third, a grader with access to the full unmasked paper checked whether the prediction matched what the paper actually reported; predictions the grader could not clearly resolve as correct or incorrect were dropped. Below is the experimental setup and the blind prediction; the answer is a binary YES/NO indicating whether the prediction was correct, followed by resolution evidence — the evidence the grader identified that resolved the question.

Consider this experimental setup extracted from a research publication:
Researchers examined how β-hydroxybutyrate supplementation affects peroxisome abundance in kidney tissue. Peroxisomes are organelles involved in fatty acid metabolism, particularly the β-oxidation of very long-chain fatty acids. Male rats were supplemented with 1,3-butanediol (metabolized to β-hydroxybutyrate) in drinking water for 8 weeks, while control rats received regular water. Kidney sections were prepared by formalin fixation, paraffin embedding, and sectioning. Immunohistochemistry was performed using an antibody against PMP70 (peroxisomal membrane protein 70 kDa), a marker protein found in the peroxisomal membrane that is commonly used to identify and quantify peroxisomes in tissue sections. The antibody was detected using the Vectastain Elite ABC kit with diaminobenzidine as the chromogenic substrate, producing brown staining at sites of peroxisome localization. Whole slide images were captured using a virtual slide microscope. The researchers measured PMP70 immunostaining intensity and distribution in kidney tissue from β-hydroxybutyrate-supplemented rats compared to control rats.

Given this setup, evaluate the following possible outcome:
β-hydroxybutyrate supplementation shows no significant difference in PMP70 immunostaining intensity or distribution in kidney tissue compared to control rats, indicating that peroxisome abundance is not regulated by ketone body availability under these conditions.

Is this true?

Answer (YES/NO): NO